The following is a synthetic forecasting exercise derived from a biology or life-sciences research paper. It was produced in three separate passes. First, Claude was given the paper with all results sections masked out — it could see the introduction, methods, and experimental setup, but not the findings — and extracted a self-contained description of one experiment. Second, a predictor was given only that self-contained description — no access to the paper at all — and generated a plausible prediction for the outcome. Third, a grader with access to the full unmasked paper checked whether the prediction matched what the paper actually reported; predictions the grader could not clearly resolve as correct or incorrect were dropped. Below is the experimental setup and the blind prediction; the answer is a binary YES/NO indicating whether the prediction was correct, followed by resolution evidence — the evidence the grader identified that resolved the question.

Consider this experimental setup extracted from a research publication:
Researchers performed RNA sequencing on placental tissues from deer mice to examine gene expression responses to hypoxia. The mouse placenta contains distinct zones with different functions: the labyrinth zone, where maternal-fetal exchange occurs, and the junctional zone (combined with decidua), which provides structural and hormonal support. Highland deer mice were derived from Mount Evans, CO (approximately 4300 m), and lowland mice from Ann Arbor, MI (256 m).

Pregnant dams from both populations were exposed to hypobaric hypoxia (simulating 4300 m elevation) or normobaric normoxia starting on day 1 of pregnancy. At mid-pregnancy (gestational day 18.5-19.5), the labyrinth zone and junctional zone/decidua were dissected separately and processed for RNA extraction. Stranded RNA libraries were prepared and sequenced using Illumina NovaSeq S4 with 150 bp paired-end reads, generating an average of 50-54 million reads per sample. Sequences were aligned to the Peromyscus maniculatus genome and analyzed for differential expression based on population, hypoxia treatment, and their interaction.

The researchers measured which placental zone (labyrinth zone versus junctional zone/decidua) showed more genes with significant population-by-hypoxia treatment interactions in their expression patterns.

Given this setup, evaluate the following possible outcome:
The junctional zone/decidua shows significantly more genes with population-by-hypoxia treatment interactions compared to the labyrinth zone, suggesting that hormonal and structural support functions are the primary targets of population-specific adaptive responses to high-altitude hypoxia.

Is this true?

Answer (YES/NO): NO